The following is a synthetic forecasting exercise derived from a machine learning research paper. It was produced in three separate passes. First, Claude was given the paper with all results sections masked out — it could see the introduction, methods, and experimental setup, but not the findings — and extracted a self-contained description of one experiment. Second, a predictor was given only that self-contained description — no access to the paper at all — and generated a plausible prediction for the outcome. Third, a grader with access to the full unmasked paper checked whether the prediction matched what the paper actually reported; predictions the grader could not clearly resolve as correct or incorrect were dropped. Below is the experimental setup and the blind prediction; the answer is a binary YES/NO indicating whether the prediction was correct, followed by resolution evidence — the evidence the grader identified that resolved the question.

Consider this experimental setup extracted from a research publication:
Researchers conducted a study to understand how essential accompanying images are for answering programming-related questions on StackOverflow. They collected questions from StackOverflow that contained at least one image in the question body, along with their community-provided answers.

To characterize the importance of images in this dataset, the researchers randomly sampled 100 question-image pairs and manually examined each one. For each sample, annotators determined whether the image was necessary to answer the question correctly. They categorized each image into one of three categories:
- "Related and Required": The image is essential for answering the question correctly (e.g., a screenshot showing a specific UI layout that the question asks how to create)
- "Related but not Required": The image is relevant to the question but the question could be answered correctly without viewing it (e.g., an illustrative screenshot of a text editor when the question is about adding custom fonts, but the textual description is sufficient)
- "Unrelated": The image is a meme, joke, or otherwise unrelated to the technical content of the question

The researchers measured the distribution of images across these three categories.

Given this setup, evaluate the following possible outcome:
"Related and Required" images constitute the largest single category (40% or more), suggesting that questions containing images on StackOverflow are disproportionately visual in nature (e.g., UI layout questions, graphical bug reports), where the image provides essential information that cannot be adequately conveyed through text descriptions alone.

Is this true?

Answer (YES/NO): YES